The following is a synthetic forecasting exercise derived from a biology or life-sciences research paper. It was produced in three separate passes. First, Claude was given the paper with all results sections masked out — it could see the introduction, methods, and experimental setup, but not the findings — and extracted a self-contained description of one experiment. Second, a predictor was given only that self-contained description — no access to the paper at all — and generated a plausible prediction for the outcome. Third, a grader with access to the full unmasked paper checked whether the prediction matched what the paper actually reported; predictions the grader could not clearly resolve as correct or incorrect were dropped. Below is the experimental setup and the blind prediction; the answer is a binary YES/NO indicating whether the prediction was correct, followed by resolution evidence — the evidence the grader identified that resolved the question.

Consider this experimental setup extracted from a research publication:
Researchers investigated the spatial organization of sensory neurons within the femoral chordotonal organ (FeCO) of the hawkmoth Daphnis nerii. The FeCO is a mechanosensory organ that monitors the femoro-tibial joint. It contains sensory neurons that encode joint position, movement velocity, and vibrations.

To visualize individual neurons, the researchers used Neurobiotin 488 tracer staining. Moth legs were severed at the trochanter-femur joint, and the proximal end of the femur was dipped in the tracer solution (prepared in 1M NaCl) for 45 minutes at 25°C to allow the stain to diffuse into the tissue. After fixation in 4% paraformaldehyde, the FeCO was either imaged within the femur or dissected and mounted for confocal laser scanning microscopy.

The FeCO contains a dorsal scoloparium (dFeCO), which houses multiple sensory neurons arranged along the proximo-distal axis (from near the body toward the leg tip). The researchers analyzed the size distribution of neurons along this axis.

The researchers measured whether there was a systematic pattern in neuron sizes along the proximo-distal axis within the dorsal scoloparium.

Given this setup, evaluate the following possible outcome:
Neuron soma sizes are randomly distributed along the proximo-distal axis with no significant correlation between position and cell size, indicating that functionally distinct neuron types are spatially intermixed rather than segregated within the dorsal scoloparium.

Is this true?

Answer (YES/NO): NO